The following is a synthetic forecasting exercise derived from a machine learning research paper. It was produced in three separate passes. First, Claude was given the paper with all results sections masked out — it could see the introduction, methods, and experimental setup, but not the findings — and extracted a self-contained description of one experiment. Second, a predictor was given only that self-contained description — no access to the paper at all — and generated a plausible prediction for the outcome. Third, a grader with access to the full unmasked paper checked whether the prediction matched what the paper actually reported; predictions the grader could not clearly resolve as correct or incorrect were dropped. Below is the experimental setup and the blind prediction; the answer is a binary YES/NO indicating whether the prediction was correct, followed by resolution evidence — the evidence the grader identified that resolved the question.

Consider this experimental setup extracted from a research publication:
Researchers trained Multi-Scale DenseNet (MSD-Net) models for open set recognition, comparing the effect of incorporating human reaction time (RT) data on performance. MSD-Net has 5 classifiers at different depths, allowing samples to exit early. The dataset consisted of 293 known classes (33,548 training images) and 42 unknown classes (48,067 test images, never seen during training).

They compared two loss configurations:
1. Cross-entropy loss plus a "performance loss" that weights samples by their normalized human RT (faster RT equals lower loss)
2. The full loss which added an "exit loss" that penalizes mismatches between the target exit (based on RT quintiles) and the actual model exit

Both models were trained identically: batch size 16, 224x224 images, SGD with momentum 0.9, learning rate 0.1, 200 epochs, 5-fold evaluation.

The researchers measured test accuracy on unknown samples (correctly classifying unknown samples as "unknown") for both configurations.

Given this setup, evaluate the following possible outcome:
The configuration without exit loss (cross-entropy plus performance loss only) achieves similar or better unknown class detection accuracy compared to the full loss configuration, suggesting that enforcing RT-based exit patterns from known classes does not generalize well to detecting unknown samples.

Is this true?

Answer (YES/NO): NO